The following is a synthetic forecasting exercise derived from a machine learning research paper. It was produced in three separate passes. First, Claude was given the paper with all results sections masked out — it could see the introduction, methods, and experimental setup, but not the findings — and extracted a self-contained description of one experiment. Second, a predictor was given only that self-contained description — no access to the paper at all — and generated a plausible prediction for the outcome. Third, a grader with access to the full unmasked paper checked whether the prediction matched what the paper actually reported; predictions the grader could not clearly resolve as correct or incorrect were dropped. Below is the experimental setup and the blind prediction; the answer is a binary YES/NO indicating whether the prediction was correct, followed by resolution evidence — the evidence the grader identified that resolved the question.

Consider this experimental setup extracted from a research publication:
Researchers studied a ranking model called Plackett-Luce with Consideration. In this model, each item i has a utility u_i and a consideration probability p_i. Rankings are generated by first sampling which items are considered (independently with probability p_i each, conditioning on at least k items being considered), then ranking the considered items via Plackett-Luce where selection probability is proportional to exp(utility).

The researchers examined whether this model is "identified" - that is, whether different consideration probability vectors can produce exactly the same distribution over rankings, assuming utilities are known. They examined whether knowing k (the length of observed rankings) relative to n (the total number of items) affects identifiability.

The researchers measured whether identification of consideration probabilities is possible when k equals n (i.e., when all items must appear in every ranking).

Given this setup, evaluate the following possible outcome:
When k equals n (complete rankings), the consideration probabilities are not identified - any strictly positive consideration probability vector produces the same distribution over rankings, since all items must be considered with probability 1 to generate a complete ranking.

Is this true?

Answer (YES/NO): YES